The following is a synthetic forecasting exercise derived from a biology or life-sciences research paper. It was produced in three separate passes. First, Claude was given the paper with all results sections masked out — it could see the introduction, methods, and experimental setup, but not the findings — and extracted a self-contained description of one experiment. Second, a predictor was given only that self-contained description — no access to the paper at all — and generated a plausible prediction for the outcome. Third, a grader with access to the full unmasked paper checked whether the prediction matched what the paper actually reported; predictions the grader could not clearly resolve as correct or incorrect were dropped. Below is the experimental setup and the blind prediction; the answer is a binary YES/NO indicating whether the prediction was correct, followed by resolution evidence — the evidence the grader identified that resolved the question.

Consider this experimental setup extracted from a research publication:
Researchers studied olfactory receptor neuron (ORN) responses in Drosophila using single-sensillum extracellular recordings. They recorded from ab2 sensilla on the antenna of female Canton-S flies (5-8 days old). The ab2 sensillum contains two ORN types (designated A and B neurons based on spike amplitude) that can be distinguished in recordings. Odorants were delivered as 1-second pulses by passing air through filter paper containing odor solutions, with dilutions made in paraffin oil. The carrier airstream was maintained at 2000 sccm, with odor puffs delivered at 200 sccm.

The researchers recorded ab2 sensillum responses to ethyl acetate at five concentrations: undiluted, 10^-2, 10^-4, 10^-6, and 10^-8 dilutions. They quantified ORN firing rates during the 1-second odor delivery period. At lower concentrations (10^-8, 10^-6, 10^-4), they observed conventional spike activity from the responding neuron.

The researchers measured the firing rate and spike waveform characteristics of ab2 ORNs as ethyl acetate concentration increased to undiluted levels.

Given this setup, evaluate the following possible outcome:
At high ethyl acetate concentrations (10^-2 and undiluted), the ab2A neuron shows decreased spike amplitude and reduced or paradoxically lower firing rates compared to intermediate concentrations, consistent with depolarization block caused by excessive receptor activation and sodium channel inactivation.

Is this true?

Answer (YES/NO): NO